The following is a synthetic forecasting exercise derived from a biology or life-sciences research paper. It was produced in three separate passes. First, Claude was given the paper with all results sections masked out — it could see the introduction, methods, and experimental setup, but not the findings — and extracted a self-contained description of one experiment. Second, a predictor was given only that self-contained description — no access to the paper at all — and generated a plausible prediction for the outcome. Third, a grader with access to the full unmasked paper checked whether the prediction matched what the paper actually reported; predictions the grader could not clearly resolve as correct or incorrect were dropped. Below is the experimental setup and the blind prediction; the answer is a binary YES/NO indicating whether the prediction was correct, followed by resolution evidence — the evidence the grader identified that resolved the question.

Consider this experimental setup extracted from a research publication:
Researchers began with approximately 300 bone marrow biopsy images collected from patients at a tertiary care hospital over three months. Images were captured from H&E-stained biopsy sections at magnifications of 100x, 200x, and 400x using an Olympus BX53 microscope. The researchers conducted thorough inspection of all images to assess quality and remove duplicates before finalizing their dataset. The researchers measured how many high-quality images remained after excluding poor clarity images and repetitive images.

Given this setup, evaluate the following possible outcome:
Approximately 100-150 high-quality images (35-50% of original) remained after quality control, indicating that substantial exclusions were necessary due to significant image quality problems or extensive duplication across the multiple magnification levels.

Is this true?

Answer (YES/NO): NO